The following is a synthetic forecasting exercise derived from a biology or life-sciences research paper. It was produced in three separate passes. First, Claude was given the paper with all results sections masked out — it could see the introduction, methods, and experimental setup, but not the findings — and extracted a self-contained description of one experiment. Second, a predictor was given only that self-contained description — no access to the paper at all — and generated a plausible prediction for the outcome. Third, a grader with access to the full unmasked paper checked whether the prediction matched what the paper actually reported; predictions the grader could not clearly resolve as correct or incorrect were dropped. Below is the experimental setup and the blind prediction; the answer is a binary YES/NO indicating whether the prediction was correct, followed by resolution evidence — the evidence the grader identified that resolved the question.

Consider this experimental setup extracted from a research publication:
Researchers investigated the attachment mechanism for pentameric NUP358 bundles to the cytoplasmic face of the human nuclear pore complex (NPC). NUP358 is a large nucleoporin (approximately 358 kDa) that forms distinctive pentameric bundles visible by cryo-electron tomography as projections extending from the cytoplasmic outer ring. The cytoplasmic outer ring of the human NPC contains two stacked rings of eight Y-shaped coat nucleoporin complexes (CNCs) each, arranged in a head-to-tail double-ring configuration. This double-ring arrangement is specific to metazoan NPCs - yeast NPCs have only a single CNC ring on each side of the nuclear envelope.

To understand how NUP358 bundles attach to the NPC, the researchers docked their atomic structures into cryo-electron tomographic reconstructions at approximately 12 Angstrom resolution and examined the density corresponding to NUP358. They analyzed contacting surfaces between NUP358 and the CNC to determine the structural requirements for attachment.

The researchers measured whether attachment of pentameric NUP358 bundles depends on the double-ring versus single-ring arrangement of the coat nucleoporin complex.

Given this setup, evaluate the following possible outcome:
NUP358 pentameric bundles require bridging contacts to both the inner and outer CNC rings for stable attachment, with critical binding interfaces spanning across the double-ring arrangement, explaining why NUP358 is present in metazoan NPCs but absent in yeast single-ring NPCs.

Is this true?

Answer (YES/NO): YES